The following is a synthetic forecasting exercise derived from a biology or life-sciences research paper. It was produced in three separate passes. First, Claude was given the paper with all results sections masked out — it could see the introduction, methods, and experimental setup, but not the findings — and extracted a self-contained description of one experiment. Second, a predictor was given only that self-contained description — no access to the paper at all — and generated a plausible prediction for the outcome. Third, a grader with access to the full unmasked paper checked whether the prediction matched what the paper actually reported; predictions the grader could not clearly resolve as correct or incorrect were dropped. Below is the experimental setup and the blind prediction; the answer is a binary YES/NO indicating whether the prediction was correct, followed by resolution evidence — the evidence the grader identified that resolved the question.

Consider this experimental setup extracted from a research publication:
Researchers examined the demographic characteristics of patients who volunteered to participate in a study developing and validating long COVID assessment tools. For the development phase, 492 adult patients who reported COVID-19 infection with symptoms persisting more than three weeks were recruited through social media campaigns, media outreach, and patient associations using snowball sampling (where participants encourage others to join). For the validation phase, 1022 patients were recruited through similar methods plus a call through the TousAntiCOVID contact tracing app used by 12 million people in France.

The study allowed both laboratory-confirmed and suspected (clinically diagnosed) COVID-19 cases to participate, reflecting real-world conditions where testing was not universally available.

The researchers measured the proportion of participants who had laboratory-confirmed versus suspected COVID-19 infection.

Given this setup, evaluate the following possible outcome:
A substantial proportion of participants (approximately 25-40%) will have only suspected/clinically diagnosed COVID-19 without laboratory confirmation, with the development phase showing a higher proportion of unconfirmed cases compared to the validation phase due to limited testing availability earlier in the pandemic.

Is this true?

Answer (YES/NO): NO